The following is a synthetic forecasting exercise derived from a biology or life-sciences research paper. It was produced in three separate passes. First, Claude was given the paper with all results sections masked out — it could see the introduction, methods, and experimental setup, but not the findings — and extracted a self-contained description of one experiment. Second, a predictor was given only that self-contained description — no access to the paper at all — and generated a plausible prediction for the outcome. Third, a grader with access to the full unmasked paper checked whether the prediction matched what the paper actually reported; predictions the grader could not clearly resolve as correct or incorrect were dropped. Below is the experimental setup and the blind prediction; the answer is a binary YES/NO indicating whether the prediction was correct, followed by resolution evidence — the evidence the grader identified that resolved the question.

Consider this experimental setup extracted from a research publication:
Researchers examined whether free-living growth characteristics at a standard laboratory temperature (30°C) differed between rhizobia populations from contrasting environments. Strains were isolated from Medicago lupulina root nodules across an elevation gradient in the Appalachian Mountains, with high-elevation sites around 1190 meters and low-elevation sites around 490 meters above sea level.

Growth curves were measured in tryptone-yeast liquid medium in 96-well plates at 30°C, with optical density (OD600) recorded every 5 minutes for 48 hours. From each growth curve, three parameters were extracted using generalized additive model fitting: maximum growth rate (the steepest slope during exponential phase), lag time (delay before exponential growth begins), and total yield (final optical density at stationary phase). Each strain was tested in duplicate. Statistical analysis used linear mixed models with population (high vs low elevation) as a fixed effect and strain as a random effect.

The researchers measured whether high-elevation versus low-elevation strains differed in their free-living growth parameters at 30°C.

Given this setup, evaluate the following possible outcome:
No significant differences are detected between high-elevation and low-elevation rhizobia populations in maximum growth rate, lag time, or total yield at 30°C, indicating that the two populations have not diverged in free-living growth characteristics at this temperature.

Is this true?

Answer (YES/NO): YES